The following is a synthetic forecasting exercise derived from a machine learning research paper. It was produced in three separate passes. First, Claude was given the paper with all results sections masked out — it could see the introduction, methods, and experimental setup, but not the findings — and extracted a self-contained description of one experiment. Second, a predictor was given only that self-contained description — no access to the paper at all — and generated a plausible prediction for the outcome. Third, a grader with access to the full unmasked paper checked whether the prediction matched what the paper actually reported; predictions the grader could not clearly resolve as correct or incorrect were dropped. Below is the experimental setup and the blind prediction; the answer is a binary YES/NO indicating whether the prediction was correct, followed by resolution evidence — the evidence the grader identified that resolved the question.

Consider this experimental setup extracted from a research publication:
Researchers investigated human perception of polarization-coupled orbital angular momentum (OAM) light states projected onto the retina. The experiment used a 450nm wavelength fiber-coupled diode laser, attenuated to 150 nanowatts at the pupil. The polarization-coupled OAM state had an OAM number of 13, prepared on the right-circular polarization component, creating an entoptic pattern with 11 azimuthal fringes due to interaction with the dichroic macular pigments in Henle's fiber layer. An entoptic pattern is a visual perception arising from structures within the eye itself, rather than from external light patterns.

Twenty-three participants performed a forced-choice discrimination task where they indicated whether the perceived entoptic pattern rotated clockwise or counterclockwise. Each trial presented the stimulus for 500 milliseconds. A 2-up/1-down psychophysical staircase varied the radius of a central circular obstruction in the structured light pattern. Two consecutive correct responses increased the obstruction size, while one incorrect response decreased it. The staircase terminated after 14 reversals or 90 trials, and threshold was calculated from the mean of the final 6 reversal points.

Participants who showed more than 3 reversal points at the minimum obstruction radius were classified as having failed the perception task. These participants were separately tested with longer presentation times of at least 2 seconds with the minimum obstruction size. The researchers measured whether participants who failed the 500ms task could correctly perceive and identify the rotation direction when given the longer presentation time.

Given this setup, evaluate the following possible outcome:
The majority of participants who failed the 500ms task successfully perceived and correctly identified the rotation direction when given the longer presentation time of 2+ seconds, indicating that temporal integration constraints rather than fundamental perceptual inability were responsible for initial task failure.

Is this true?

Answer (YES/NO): YES